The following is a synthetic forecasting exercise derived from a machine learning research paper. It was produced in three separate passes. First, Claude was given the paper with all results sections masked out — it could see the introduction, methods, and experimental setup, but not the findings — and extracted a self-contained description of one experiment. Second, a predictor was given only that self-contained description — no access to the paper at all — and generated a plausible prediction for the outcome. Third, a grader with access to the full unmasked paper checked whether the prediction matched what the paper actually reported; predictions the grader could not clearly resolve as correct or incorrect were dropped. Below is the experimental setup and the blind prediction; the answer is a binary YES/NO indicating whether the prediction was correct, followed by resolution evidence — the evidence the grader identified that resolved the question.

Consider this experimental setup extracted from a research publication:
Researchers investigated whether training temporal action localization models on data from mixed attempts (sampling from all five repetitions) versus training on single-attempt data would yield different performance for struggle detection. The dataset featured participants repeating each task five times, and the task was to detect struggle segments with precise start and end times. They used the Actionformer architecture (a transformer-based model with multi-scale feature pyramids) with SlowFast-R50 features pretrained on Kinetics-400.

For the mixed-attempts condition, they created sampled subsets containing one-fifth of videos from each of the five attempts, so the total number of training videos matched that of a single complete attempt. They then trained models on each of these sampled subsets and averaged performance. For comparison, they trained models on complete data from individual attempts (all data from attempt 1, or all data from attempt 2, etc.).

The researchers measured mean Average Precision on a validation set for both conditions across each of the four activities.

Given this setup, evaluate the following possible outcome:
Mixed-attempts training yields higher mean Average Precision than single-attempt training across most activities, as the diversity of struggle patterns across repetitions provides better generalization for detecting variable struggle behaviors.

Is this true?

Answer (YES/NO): NO